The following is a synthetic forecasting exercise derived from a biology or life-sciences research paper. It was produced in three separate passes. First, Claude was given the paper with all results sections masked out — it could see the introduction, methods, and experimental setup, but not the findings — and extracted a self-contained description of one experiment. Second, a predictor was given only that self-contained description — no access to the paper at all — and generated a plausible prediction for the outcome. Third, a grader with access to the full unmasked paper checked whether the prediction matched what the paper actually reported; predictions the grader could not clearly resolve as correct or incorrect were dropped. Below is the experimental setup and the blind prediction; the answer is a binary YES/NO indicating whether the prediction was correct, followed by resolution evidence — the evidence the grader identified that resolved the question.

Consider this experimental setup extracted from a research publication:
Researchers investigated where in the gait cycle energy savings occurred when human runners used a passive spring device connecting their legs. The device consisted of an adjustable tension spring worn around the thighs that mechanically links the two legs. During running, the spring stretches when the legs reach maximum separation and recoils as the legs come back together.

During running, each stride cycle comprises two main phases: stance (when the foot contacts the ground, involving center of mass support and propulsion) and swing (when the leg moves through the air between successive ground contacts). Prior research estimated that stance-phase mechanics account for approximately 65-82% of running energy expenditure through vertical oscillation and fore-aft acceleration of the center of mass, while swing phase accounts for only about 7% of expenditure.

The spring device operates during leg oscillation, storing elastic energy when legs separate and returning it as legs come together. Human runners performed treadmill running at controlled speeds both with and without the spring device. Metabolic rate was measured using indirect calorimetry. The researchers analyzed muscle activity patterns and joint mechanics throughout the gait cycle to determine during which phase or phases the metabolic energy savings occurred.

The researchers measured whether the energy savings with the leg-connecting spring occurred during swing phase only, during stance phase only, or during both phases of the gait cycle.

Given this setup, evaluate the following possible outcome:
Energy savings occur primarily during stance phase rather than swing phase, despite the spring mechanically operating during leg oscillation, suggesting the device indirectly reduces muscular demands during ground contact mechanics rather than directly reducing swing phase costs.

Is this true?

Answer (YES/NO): NO